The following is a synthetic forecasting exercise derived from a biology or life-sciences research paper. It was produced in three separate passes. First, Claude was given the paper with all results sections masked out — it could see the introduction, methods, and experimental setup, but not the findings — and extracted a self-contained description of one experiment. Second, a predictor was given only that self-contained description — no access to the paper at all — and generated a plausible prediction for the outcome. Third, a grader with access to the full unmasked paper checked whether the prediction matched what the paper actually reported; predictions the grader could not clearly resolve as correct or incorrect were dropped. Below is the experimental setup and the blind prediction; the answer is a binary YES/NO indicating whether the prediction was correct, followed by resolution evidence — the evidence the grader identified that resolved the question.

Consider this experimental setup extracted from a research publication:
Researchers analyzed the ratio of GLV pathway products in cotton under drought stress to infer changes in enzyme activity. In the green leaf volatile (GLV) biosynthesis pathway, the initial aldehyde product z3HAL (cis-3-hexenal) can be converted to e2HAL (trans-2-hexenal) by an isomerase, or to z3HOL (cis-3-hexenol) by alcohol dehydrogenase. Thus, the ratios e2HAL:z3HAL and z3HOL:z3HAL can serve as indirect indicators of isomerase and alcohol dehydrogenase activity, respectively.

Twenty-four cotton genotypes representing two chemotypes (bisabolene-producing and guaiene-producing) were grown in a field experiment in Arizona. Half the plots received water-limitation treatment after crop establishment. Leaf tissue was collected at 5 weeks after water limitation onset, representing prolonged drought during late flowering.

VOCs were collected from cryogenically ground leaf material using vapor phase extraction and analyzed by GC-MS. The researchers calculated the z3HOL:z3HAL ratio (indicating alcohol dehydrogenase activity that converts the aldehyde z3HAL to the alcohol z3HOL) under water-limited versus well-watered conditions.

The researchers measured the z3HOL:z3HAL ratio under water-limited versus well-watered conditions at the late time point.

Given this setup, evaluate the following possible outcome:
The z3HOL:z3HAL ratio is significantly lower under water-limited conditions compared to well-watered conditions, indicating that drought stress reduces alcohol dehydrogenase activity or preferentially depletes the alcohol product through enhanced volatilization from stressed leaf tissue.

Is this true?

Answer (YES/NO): NO